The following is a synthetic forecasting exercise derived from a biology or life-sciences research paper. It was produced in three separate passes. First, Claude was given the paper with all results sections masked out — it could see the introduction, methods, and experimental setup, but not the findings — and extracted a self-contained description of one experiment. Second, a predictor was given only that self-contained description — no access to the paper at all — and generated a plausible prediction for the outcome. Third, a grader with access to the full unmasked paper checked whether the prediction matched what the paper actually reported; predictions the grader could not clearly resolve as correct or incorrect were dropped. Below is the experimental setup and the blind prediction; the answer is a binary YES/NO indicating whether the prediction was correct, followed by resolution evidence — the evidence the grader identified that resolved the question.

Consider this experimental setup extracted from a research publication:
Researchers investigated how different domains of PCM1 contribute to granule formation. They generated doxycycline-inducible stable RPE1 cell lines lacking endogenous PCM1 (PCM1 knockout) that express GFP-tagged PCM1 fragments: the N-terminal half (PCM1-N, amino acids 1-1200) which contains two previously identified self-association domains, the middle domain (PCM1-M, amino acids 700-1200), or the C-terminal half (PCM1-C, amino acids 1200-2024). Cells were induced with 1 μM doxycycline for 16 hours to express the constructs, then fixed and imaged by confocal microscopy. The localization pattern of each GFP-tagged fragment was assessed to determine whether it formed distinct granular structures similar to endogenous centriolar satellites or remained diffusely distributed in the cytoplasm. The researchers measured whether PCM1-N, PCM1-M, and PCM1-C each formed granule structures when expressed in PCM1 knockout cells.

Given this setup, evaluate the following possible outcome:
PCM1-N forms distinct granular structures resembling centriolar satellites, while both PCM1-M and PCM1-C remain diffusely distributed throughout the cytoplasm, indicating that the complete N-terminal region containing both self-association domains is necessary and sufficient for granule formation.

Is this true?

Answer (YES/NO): NO